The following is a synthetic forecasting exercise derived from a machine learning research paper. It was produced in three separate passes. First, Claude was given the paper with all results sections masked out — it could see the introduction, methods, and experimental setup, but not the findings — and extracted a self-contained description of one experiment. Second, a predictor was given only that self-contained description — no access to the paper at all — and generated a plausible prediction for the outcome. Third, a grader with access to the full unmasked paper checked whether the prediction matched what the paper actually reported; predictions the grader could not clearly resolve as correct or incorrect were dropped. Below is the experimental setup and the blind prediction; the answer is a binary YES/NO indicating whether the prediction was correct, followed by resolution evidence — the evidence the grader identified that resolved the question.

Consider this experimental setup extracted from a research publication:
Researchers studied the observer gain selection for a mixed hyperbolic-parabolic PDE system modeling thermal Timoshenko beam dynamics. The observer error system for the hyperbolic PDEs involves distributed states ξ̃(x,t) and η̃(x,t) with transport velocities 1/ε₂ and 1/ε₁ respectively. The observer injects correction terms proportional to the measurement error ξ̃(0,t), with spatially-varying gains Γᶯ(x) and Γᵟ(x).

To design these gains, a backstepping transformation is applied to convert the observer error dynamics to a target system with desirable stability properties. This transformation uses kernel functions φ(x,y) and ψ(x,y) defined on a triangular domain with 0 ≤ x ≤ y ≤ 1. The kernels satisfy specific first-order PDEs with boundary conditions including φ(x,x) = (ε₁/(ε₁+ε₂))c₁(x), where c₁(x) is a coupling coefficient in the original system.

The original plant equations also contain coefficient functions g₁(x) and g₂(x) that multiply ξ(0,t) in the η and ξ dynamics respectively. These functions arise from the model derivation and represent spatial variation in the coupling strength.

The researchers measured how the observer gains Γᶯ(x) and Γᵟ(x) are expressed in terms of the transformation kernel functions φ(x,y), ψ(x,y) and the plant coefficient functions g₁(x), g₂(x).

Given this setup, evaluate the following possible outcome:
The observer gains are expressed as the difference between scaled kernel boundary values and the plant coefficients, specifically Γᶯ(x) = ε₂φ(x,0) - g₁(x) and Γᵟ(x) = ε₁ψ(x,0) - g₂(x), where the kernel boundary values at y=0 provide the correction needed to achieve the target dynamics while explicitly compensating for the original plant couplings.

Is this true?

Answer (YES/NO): NO